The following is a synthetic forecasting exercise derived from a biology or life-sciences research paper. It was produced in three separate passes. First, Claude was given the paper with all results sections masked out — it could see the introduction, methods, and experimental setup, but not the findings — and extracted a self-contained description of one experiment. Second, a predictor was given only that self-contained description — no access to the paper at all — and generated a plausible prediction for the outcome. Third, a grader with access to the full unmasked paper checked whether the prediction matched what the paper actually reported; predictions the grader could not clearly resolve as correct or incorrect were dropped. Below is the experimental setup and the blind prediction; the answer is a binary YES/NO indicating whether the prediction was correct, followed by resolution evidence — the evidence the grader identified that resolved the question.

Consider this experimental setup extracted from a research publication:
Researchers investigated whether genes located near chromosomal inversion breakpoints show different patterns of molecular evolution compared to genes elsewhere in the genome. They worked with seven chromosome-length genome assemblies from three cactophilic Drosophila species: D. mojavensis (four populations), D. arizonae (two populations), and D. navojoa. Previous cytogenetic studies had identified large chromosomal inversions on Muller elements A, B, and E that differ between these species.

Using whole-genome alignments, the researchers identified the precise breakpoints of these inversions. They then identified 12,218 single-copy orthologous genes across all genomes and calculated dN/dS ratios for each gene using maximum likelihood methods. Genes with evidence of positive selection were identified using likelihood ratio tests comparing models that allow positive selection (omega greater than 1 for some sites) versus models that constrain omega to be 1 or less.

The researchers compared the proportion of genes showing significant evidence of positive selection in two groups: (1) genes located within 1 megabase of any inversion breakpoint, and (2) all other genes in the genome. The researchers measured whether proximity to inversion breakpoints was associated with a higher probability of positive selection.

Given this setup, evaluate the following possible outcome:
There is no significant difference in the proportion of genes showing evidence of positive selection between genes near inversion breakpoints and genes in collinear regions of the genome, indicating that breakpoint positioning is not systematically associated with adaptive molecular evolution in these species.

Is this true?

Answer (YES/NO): YES